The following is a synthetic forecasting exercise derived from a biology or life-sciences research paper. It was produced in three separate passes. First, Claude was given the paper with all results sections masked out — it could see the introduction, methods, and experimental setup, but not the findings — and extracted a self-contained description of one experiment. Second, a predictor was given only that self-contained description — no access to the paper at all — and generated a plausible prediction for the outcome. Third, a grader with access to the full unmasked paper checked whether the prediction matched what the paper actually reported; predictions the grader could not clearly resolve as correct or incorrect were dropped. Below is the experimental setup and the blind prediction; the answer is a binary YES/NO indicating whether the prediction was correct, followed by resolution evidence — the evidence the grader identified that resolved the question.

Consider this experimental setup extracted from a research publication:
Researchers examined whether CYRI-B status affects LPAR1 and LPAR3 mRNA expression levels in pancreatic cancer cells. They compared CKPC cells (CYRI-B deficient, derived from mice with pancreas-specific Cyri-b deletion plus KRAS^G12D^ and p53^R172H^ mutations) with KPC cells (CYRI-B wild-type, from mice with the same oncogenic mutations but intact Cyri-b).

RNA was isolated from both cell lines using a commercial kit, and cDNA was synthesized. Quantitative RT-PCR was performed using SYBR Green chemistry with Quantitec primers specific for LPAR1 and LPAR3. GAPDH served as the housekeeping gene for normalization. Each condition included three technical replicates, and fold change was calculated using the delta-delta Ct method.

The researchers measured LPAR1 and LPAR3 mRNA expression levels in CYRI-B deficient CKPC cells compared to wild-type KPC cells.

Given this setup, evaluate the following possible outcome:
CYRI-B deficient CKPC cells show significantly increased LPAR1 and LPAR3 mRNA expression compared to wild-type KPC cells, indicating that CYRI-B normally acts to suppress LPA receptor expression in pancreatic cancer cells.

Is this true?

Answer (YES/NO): NO